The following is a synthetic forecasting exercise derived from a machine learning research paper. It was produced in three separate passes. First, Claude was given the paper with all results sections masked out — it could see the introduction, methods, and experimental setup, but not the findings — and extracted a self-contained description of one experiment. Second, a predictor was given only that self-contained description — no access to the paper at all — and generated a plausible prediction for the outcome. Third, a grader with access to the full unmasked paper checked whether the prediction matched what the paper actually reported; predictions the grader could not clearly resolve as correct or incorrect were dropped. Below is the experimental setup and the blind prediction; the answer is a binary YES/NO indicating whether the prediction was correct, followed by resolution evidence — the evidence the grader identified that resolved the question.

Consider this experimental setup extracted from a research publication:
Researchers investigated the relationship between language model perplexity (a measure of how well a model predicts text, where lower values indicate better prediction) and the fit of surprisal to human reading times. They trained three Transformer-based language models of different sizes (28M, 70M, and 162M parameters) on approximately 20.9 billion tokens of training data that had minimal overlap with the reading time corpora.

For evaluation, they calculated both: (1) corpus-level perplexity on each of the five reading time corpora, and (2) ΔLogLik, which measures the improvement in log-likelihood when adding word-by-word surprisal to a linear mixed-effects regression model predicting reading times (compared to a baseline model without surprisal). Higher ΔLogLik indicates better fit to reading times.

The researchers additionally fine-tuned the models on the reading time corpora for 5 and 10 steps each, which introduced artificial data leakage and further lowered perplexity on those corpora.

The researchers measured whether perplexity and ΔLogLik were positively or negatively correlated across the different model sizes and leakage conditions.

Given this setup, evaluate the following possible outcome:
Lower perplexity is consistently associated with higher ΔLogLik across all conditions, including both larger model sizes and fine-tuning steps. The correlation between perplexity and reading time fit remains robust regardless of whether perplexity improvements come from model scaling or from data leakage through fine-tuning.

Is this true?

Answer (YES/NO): NO